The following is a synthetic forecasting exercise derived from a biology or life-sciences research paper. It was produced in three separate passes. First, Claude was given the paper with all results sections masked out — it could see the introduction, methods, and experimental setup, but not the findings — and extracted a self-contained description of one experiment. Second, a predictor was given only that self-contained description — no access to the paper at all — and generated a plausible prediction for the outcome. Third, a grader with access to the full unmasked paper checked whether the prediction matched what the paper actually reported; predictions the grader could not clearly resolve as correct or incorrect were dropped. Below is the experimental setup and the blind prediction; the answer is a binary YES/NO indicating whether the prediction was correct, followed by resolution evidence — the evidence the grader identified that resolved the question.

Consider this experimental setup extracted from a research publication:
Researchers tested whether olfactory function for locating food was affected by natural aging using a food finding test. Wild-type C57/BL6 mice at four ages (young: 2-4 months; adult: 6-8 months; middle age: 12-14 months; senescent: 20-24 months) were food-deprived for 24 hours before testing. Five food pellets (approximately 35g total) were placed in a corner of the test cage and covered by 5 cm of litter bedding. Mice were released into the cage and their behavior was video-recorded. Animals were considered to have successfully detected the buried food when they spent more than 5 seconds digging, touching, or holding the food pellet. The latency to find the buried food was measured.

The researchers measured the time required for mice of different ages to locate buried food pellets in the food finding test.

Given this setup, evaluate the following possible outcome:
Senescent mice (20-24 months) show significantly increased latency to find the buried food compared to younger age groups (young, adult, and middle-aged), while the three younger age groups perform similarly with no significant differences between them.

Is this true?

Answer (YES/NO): NO